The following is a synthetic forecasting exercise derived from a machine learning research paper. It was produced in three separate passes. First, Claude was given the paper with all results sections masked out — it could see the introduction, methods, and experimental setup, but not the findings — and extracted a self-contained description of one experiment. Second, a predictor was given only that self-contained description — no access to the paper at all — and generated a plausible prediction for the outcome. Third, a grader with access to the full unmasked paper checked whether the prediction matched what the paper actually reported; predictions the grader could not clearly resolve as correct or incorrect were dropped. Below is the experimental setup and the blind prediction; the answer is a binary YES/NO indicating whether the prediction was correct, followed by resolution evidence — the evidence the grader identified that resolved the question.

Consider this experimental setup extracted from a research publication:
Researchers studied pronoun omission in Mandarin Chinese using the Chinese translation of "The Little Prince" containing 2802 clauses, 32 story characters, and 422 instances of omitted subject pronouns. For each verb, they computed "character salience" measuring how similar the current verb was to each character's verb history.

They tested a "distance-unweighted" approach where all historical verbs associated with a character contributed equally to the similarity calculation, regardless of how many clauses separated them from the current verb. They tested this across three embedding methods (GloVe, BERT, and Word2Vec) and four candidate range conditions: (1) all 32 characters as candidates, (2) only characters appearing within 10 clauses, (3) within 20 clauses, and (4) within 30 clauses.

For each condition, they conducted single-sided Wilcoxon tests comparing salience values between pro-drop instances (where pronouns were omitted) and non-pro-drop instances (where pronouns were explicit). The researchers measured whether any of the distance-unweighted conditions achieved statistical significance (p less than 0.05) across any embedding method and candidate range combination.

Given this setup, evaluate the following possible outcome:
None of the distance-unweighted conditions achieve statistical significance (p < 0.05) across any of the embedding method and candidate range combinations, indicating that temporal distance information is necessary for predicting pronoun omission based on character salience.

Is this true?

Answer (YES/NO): YES